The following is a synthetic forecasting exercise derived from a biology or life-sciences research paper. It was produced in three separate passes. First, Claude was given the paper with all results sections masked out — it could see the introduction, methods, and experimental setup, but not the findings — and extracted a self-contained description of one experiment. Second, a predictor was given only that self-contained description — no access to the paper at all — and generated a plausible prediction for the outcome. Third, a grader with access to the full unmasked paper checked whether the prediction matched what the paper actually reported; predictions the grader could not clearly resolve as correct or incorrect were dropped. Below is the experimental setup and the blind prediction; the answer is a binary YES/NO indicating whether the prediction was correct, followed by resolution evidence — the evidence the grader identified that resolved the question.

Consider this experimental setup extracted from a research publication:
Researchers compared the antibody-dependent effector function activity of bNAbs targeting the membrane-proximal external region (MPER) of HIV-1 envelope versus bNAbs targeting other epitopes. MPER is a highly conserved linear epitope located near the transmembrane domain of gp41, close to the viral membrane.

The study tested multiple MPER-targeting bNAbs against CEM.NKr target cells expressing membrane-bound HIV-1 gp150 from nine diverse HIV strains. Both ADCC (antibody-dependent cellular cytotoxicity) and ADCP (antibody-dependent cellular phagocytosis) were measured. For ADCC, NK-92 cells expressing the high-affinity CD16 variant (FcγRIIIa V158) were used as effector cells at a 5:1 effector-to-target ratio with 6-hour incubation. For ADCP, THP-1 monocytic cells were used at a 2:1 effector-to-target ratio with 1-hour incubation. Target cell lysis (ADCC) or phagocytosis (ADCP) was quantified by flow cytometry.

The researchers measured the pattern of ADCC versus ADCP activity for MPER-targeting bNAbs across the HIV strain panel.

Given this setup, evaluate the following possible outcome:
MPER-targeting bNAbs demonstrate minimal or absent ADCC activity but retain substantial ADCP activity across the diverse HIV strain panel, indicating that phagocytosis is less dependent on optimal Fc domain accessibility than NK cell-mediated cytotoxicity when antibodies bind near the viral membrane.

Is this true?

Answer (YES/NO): NO